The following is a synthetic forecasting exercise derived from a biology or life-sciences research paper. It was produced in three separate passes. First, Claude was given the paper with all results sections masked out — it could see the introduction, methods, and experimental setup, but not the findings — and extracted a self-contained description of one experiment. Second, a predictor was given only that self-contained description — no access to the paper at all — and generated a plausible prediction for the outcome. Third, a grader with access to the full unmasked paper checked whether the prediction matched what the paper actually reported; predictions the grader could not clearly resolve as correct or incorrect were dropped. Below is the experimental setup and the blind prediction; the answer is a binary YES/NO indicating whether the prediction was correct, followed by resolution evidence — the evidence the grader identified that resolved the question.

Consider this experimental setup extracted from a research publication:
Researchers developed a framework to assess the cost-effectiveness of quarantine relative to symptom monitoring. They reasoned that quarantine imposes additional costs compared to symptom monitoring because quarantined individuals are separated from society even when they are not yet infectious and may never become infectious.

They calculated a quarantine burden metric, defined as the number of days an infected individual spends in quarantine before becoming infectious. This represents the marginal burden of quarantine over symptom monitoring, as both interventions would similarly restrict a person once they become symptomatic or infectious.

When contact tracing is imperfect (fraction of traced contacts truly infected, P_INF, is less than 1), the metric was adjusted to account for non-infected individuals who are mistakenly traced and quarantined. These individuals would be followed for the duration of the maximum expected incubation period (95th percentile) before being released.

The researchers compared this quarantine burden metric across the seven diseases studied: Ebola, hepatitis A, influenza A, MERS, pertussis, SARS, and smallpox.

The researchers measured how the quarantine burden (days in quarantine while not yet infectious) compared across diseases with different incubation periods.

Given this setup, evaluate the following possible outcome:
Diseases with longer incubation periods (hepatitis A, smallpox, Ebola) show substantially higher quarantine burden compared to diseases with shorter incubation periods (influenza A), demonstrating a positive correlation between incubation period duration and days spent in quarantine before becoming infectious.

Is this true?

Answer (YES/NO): YES